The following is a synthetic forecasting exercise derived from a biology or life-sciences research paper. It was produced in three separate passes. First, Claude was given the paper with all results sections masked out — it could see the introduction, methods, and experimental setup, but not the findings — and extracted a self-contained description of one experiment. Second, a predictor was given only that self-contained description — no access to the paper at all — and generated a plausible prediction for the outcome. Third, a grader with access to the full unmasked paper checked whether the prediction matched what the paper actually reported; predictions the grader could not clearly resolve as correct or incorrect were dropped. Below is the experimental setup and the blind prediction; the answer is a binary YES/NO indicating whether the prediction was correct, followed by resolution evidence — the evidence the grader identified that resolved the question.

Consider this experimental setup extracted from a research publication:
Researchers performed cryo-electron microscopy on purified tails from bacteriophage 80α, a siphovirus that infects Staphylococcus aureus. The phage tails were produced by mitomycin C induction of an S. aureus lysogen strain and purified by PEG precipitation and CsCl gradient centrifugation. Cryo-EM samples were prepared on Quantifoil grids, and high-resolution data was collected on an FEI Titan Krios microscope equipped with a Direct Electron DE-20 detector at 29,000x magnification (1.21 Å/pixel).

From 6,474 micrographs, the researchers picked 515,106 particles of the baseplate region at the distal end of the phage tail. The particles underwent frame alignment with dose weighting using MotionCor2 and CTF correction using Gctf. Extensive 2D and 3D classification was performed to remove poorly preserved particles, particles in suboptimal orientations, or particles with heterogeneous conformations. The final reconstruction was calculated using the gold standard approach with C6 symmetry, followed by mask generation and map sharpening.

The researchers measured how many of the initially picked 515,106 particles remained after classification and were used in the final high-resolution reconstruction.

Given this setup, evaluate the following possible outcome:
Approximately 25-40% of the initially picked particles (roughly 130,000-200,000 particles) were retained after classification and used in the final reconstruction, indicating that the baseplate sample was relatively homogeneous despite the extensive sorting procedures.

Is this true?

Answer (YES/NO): NO